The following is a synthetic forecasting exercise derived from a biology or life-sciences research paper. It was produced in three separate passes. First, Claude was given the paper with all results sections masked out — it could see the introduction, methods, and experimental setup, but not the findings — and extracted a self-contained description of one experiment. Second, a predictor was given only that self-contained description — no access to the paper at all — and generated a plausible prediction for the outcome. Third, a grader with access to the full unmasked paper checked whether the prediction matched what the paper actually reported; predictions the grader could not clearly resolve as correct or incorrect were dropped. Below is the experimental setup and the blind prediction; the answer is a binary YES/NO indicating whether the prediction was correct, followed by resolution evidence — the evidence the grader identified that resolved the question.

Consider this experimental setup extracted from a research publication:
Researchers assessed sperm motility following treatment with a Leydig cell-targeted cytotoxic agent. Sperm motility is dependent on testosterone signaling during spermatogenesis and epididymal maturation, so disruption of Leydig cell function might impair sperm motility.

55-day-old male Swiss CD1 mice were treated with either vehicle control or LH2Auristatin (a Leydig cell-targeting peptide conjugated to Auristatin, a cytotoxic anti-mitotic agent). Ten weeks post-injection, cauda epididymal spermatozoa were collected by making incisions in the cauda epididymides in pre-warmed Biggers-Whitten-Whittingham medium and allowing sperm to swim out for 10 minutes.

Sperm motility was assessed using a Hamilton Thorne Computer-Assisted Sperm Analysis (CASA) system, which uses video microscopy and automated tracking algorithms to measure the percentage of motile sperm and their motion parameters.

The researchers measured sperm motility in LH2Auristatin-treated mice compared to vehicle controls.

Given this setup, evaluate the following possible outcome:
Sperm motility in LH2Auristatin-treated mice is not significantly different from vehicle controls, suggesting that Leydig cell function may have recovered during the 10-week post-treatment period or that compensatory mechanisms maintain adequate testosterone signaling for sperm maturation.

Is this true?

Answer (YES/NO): YES